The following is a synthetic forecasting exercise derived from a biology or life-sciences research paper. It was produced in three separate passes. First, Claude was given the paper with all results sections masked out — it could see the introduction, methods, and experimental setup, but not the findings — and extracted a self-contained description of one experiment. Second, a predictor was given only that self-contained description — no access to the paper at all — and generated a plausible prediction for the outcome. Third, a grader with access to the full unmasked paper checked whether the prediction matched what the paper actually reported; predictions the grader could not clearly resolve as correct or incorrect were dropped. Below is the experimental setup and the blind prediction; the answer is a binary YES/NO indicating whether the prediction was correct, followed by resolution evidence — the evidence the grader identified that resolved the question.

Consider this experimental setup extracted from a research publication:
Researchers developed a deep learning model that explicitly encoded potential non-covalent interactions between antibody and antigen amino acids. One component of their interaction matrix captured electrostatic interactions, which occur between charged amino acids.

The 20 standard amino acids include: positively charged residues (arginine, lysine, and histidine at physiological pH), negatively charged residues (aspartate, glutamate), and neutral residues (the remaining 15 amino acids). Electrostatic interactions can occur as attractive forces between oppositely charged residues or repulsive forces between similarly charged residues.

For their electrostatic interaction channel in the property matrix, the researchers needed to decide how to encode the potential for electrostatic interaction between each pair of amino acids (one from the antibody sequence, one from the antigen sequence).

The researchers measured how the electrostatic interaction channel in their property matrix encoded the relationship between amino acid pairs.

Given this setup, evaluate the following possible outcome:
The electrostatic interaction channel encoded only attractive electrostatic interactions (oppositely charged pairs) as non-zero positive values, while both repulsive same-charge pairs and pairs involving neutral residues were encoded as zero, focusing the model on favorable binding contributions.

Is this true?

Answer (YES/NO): YES